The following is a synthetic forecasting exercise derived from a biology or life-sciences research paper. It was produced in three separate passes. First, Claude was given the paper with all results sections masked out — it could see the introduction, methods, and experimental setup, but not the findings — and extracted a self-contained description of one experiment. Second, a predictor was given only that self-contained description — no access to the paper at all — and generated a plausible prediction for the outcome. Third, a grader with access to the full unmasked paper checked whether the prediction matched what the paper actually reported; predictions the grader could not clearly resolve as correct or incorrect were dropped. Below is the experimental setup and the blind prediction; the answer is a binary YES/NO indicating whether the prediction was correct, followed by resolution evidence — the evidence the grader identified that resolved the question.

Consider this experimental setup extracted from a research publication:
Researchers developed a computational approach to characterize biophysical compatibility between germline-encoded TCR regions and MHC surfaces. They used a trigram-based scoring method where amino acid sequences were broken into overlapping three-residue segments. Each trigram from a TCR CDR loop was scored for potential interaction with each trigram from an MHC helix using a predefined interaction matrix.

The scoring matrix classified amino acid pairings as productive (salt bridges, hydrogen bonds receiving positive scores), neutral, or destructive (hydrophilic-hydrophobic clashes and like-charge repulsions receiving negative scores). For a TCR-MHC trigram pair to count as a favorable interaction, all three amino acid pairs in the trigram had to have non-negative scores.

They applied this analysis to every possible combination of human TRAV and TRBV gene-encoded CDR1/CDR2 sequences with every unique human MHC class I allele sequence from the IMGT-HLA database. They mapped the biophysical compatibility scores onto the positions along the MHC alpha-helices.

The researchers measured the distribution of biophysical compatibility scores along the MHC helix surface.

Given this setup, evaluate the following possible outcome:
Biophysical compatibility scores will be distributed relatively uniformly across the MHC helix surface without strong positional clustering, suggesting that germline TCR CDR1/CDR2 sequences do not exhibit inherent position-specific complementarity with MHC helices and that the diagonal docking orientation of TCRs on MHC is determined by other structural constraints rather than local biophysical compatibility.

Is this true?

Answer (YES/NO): NO